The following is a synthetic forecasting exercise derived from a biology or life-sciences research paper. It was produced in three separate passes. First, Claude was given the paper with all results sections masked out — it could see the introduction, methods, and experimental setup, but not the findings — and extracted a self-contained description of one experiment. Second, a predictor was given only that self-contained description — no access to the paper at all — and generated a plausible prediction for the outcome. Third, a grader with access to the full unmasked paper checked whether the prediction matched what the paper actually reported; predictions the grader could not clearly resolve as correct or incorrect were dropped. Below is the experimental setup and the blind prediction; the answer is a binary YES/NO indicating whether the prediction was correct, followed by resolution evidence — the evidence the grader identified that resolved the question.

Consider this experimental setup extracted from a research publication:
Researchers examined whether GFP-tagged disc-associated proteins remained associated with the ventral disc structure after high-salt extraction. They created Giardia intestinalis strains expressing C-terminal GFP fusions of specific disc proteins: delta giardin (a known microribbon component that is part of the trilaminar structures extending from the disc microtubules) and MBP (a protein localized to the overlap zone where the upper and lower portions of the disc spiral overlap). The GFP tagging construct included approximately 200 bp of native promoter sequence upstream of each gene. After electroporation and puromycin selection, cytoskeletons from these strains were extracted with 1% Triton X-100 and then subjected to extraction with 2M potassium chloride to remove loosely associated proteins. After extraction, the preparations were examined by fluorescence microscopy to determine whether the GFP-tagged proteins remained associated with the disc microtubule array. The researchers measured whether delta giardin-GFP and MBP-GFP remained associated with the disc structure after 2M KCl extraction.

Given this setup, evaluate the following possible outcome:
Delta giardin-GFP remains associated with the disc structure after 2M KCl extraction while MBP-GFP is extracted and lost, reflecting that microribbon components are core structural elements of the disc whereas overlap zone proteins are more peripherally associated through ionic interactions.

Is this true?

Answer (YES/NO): NO